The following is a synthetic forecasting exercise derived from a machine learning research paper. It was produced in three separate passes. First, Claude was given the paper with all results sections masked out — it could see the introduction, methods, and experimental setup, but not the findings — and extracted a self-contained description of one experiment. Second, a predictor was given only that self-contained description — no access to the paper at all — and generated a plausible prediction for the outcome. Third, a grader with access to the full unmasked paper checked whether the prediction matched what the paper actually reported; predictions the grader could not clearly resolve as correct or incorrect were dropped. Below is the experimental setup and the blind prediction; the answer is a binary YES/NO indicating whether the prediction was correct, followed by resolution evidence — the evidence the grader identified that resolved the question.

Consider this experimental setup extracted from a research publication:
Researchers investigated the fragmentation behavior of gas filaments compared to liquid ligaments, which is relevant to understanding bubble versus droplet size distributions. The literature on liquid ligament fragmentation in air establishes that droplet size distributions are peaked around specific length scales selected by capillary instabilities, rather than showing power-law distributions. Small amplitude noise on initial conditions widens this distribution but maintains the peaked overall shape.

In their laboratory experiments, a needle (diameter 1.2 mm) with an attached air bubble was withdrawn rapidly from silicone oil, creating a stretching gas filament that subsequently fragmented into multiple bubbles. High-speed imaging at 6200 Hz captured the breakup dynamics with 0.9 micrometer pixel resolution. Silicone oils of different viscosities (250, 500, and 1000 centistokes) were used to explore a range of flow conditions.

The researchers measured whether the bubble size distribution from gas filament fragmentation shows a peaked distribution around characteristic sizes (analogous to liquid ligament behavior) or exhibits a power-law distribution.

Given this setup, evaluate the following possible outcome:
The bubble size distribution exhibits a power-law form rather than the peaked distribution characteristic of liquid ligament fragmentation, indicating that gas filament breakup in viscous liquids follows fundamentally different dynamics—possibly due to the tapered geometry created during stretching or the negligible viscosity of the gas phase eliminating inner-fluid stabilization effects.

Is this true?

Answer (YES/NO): YES